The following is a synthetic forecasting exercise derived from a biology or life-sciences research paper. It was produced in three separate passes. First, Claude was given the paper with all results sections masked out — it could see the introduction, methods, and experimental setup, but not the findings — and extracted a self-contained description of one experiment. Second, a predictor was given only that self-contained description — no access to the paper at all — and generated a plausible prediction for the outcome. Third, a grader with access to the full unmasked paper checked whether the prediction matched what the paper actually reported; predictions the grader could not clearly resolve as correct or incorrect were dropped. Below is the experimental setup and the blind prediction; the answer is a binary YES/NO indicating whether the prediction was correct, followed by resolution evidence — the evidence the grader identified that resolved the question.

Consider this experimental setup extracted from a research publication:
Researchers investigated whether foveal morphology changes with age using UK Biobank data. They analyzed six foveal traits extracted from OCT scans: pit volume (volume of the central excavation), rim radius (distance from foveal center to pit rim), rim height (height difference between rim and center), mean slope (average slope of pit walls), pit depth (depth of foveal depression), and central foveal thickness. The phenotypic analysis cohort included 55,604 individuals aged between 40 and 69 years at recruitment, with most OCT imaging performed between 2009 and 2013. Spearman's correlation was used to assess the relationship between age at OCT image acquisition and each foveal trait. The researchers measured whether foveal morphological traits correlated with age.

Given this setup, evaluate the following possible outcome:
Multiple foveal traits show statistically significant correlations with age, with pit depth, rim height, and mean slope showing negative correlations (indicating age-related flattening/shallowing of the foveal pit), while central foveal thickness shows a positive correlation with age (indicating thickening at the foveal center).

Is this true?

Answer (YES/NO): NO